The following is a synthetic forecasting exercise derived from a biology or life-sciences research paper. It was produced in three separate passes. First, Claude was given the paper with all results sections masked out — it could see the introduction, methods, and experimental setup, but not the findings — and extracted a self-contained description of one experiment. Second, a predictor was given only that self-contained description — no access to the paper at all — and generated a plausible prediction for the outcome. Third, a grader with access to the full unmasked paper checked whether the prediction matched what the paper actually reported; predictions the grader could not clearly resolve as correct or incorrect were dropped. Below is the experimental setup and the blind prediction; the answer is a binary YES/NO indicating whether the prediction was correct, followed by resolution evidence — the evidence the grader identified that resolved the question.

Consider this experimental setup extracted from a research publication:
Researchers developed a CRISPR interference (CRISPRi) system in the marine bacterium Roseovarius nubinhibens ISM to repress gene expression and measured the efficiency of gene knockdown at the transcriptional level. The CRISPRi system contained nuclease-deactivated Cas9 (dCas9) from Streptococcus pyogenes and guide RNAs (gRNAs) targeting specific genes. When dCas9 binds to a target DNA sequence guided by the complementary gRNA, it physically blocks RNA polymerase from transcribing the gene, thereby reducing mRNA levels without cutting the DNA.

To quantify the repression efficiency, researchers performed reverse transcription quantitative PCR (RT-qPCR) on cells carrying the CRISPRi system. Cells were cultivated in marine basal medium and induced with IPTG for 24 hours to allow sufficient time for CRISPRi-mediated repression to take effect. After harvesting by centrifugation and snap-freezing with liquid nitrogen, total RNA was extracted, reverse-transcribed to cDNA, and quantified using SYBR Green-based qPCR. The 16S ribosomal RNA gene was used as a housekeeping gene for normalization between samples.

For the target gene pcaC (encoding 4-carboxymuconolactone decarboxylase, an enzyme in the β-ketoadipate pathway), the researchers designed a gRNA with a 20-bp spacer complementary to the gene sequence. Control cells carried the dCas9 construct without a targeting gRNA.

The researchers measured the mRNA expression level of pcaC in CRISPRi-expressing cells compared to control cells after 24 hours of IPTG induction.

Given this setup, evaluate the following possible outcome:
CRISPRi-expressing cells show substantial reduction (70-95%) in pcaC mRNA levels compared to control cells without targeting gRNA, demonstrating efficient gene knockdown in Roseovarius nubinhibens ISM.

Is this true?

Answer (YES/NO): NO